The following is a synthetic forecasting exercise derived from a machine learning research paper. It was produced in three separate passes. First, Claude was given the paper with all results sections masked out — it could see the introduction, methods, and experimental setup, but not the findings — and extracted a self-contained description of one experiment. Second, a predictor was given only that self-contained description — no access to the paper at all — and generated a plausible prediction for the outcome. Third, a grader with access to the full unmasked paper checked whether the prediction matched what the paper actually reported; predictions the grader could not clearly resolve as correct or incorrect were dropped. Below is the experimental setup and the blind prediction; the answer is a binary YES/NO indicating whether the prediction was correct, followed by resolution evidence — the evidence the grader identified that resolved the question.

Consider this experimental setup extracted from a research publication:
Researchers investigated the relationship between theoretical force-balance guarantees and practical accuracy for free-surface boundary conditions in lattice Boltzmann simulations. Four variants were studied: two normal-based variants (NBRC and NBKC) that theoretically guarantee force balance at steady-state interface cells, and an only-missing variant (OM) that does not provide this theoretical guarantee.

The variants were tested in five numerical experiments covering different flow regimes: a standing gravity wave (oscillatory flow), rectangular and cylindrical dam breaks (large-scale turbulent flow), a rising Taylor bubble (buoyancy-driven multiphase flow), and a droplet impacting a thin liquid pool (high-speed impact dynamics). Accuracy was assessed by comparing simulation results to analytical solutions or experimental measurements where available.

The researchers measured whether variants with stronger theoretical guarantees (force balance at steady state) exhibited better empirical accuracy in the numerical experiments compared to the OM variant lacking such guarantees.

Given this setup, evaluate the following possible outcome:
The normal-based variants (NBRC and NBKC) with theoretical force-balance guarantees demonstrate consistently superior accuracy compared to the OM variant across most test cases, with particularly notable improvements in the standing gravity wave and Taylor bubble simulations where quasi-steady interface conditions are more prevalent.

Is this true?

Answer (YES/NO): NO